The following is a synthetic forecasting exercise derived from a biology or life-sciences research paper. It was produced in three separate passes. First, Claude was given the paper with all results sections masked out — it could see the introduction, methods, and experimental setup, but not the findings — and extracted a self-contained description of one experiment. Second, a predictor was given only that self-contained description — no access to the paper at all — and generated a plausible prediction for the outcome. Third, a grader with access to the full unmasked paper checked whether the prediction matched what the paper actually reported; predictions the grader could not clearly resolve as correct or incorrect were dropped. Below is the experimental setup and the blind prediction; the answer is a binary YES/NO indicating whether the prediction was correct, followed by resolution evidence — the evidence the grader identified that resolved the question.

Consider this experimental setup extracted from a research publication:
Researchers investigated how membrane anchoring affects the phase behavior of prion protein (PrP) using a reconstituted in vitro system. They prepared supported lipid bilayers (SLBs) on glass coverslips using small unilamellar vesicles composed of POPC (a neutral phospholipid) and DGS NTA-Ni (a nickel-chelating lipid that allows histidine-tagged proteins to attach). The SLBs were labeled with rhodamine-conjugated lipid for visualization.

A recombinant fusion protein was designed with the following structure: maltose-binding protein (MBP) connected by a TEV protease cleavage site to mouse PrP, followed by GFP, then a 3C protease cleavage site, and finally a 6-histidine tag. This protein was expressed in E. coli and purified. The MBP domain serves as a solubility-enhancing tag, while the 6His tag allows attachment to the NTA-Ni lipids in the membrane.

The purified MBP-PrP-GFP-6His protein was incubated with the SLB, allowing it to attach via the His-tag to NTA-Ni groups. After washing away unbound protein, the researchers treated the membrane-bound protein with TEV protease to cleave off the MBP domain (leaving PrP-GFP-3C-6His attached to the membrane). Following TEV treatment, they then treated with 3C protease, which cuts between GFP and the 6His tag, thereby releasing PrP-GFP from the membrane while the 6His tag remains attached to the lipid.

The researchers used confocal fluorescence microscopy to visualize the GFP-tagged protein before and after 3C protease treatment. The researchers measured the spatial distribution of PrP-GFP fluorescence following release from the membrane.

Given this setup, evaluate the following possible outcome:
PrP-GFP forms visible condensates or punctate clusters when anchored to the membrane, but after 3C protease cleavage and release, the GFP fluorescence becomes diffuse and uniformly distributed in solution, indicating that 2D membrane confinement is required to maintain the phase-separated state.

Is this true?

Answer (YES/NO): NO